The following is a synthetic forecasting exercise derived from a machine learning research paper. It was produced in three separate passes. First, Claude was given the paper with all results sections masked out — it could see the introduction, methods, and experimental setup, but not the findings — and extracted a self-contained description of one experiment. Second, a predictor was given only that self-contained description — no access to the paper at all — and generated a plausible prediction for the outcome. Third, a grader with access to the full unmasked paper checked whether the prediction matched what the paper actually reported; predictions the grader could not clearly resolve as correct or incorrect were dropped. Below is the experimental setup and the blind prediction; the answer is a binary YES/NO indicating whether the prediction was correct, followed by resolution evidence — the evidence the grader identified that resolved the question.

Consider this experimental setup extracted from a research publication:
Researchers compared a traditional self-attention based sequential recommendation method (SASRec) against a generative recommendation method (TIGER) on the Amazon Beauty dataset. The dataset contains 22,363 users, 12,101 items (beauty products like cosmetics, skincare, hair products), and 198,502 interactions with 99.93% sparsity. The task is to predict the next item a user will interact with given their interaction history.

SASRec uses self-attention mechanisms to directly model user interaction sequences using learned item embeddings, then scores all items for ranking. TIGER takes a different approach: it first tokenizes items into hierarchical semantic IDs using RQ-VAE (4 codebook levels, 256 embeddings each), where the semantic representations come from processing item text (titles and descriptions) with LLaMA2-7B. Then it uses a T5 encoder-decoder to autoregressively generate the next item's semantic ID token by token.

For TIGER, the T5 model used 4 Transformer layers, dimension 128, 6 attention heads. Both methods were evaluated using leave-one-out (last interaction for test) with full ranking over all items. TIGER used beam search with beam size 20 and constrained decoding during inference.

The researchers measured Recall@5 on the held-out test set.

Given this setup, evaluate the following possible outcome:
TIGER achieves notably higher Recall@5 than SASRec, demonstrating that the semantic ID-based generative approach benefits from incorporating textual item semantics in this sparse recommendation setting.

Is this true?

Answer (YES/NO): NO